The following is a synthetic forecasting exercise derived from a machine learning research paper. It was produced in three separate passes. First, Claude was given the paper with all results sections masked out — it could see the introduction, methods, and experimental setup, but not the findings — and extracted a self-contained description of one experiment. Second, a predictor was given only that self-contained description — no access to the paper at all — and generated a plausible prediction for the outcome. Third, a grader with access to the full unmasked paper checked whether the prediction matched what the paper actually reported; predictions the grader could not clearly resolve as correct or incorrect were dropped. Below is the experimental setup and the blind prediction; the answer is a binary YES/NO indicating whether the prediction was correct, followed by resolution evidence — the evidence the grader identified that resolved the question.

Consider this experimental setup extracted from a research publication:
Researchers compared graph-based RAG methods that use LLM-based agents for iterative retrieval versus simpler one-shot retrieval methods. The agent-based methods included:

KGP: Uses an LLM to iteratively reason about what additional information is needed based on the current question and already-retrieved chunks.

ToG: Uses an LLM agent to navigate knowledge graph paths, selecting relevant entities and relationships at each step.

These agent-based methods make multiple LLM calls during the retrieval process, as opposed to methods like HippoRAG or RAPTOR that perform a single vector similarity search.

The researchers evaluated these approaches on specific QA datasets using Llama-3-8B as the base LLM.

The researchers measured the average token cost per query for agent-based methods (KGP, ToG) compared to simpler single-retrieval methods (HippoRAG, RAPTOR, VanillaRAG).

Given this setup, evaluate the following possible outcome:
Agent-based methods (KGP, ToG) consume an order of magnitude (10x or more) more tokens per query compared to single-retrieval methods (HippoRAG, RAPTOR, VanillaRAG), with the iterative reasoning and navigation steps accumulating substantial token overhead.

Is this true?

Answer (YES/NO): NO